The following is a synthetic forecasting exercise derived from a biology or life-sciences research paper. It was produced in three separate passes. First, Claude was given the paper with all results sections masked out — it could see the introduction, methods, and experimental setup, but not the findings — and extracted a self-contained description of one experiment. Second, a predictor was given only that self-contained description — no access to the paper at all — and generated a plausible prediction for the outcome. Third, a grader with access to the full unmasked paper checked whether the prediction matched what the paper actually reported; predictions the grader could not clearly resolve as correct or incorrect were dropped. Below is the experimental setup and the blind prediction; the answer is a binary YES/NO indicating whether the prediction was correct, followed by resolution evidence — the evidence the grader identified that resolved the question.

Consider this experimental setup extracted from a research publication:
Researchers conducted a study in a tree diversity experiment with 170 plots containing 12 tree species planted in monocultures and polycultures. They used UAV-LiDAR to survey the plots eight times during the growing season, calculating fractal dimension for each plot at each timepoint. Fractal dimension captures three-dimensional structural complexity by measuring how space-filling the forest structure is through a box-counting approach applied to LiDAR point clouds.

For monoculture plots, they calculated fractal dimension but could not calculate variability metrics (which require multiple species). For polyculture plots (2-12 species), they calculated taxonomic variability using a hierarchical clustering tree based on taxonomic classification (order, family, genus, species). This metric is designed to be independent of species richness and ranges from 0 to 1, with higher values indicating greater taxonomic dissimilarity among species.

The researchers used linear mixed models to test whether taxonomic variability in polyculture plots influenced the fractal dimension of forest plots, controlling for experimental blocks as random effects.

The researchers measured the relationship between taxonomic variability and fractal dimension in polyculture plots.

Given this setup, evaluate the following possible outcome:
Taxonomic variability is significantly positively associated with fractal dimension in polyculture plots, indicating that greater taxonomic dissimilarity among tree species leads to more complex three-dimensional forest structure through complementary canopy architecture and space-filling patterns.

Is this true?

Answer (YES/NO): NO